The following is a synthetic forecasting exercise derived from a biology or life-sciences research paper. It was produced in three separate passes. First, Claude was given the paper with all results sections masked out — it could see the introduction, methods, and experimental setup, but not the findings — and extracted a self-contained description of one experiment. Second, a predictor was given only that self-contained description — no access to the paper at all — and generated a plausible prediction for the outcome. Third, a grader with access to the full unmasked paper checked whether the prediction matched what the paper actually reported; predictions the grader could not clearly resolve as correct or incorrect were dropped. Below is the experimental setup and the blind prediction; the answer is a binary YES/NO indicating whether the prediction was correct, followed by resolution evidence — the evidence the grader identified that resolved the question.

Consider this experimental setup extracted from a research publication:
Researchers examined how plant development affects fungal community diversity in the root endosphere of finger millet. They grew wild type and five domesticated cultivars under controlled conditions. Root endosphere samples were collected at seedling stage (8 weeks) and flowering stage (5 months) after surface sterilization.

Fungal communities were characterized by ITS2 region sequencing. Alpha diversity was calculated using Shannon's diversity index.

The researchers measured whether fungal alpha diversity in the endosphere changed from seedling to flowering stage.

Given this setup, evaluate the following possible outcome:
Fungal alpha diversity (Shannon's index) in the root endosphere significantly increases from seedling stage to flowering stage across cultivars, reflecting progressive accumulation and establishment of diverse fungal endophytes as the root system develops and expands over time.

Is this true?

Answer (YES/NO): NO